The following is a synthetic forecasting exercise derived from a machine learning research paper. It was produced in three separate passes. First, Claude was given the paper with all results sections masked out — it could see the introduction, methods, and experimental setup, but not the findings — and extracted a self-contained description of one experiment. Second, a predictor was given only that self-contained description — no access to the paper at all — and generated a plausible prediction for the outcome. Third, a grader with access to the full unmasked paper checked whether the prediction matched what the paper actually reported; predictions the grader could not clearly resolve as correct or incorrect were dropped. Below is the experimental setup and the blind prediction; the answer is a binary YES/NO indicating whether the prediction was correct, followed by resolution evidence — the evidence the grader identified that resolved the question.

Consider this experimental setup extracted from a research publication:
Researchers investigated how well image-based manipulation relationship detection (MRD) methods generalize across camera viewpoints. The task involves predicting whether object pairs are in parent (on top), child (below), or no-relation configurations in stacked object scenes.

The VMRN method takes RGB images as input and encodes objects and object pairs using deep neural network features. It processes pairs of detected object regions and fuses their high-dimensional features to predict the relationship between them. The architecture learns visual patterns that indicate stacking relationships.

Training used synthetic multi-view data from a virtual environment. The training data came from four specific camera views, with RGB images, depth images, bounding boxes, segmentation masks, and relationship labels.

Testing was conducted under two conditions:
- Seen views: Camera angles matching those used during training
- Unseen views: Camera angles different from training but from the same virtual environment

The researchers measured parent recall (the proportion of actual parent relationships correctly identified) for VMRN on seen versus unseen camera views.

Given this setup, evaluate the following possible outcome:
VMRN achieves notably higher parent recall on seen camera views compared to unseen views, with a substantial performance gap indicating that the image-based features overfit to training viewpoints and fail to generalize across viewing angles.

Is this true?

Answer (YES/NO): YES